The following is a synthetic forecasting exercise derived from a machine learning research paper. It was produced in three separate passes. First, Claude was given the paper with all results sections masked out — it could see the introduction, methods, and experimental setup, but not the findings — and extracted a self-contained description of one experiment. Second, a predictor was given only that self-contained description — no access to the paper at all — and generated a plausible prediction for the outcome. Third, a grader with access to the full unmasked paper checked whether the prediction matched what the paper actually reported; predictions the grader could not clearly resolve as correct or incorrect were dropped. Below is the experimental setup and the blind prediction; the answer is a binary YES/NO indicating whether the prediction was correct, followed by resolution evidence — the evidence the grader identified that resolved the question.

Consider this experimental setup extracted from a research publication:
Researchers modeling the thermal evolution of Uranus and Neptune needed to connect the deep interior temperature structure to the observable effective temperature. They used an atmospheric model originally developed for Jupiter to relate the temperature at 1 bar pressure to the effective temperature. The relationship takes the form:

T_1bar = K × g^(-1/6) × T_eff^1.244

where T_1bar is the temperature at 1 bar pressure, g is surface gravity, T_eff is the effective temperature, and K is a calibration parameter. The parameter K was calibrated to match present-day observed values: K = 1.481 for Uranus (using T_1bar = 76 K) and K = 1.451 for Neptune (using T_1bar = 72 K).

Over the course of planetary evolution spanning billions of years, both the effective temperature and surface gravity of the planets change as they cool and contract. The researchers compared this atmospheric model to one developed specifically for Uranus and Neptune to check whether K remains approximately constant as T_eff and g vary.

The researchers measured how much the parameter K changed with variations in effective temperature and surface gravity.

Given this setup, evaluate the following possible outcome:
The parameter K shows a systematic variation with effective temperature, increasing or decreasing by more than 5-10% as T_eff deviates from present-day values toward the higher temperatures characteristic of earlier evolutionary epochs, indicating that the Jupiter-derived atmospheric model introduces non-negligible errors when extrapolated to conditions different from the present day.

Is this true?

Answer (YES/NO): NO